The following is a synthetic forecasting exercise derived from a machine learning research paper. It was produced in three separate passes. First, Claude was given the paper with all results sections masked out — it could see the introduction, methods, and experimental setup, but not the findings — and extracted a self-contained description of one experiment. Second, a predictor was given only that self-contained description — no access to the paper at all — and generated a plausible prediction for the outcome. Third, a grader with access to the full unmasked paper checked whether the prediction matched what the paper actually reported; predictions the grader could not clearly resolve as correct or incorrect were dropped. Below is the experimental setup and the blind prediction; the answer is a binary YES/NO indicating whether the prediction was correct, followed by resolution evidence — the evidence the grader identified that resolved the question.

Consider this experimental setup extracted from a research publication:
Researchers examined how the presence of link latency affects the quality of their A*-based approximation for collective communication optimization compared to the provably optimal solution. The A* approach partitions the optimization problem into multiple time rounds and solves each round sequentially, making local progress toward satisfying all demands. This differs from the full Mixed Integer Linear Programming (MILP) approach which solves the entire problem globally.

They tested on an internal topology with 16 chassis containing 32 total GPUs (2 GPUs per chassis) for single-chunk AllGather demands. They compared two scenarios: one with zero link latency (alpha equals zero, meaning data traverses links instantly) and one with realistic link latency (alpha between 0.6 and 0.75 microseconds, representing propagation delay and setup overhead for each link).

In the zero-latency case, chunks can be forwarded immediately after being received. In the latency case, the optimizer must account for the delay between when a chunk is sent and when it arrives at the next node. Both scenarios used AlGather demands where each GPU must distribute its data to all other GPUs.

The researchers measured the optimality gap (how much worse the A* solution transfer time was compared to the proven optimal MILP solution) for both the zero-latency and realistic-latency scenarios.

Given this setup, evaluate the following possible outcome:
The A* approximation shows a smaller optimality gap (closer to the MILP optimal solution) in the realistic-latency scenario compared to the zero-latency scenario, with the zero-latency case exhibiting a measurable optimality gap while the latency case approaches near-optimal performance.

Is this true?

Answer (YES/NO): NO